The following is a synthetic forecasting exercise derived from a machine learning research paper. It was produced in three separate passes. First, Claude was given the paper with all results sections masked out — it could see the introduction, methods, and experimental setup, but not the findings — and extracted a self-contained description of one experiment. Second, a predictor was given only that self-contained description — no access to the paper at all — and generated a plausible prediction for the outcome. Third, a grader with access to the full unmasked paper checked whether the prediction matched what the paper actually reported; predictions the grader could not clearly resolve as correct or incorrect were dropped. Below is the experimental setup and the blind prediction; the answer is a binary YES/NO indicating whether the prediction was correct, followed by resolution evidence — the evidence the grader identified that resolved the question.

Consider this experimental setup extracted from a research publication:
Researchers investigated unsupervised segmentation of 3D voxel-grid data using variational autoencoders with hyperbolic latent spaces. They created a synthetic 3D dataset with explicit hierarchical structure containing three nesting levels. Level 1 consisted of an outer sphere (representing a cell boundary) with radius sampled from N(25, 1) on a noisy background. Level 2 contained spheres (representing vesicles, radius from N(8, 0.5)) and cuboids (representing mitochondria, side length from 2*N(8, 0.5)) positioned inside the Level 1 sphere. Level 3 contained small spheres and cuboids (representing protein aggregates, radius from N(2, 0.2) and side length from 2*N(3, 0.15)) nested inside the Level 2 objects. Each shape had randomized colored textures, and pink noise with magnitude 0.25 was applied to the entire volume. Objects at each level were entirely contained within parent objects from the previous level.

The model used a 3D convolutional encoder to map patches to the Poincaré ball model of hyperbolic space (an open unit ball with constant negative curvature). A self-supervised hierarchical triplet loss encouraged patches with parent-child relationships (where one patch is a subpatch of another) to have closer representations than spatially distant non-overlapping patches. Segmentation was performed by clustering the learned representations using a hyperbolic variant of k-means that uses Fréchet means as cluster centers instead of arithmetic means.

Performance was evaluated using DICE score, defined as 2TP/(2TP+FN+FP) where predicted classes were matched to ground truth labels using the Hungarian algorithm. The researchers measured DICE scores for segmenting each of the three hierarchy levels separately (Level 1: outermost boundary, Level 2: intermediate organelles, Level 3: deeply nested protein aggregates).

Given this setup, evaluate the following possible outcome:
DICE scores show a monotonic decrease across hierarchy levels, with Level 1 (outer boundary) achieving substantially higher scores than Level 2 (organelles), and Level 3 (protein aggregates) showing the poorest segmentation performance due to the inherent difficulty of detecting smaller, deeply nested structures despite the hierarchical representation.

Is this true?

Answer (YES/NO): YES